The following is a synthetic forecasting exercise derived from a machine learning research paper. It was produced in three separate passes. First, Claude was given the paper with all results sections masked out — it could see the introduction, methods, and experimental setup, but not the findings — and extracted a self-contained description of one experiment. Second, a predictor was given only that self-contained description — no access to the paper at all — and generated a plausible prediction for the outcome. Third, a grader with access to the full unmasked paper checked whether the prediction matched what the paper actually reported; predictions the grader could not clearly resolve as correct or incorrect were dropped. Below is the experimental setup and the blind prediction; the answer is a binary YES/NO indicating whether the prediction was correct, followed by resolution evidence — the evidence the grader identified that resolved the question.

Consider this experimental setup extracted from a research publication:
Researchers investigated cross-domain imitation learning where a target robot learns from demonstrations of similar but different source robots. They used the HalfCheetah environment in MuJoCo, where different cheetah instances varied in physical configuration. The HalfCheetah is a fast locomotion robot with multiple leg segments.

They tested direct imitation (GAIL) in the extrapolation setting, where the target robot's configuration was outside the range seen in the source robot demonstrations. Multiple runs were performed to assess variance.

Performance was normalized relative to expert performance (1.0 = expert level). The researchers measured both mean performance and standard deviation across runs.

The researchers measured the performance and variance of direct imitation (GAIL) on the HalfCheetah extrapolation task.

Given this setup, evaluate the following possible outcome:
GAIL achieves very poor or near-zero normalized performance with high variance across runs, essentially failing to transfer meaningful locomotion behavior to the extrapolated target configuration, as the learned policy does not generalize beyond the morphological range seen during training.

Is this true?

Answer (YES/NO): NO